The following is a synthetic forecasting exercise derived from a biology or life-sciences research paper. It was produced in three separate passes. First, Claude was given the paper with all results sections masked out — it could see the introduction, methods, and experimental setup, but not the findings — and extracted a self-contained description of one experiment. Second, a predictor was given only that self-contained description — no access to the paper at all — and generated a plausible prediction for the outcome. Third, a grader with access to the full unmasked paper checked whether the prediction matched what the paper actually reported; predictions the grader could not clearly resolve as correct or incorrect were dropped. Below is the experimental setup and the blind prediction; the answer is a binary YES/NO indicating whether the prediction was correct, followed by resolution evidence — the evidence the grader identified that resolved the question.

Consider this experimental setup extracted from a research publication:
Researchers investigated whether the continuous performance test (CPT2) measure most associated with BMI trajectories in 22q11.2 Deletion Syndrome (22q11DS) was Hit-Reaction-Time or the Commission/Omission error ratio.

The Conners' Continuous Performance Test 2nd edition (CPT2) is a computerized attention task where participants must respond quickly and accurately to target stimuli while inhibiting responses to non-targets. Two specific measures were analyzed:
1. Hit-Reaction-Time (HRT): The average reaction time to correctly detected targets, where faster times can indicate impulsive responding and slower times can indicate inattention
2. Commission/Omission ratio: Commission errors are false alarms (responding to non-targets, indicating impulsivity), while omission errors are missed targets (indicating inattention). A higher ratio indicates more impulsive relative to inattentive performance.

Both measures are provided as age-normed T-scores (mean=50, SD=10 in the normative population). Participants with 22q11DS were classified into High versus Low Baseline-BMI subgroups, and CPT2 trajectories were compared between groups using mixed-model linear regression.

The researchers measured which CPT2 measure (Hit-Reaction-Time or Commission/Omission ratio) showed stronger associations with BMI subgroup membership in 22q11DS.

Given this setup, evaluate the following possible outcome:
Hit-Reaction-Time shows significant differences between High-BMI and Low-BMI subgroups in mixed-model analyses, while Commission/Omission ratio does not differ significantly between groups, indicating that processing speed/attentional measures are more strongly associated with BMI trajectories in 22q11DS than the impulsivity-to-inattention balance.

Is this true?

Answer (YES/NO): NO